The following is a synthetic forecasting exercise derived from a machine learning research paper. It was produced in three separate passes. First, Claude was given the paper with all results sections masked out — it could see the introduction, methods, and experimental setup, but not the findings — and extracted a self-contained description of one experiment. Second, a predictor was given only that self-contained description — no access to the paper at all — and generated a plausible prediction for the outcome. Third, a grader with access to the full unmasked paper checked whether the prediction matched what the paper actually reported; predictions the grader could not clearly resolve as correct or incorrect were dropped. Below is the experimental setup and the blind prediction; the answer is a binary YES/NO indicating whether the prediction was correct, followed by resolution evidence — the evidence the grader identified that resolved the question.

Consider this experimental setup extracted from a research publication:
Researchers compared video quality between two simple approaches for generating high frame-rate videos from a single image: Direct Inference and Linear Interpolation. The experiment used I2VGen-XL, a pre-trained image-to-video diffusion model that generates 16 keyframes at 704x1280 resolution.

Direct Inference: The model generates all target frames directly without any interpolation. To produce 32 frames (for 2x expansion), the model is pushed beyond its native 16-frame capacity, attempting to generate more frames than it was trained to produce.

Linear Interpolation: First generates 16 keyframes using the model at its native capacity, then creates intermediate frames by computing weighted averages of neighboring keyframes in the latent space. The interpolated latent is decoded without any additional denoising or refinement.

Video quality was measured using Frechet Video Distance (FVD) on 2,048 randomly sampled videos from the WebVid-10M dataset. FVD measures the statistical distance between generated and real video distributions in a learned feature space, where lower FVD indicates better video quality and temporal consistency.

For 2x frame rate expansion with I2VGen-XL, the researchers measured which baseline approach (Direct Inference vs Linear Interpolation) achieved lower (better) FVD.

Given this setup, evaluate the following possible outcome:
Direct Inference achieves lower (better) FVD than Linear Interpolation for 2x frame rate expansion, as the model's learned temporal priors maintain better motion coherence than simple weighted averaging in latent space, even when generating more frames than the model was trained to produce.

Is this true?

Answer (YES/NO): NO